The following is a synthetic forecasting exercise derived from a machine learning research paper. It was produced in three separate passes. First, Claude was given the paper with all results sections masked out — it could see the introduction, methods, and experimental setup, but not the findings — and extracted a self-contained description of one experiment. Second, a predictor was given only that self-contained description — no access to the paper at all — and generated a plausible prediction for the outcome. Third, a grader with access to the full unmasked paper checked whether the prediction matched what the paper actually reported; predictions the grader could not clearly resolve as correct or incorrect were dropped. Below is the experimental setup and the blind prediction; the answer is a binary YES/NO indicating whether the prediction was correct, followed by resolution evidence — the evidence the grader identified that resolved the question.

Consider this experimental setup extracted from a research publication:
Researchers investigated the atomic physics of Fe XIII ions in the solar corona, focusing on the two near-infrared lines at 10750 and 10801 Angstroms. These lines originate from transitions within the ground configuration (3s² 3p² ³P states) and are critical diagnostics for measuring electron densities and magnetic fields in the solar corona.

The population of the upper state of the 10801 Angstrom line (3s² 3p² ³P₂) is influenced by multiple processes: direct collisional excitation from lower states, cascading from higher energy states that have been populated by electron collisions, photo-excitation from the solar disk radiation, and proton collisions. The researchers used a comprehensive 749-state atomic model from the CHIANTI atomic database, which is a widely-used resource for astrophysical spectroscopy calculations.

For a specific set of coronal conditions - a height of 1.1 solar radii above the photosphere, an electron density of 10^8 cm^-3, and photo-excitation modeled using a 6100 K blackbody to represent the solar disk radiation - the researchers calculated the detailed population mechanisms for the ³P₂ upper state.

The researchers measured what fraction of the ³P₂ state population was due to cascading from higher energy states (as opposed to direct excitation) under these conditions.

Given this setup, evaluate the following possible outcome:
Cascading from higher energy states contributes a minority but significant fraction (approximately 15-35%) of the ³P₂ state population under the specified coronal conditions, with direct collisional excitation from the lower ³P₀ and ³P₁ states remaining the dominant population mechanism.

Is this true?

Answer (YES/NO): NO